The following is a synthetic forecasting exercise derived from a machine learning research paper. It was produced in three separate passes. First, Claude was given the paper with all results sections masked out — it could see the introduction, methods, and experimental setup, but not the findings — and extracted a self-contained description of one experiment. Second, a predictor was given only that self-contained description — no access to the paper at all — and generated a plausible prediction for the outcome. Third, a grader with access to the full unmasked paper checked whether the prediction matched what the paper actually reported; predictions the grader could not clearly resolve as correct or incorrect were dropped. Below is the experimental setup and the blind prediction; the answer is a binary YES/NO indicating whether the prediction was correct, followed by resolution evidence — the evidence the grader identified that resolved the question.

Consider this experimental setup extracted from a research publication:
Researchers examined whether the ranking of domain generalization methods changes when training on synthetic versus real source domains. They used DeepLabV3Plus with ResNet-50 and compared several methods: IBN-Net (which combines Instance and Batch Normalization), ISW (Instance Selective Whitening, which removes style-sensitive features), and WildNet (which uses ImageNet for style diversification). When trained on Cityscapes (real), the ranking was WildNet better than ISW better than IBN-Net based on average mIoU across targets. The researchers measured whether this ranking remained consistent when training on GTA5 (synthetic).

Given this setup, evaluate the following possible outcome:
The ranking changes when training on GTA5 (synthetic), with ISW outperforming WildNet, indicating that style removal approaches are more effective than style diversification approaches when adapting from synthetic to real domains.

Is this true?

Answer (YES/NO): NO